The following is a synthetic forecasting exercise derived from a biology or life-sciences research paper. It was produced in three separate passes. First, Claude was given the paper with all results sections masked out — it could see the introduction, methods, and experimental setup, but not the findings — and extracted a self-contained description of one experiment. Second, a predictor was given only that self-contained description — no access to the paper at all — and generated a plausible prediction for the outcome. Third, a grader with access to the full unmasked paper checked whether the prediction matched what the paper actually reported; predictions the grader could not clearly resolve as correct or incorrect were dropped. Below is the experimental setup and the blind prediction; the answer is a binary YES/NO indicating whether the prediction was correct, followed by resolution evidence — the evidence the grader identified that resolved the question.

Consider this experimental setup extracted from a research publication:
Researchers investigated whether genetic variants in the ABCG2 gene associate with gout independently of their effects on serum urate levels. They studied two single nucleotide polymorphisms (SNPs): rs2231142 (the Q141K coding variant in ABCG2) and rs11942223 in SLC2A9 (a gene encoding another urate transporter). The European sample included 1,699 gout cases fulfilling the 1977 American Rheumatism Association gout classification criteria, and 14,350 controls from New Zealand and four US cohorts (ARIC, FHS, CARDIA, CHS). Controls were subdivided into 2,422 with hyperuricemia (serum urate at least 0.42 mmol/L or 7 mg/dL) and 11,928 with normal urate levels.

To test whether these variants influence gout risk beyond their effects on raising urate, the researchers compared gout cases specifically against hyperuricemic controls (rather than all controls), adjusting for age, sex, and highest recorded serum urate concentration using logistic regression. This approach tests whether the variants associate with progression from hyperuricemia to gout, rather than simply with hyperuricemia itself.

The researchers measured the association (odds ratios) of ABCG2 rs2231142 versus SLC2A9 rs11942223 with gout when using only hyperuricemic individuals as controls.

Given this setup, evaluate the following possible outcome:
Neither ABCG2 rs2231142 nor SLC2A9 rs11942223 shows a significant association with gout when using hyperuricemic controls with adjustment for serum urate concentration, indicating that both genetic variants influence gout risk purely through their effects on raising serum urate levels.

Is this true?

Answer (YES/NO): NO